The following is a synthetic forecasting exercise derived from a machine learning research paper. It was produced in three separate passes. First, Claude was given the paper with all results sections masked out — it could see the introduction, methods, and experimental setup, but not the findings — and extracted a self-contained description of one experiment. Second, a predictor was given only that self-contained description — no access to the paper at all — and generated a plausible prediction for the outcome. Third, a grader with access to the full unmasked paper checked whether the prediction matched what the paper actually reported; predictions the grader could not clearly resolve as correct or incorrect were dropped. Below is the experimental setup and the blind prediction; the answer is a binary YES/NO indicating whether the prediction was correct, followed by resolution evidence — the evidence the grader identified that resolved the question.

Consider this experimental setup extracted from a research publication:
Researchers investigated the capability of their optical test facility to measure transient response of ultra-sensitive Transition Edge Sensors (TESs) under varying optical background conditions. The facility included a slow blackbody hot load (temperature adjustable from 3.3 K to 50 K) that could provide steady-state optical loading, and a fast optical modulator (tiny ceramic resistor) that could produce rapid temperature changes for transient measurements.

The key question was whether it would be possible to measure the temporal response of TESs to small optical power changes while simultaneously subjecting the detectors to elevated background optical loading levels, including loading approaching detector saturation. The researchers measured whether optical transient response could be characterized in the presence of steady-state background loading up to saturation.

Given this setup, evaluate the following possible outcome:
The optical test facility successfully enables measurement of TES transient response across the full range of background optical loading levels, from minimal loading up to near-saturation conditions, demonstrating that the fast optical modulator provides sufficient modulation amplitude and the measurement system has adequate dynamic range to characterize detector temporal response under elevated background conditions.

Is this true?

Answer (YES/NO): YES